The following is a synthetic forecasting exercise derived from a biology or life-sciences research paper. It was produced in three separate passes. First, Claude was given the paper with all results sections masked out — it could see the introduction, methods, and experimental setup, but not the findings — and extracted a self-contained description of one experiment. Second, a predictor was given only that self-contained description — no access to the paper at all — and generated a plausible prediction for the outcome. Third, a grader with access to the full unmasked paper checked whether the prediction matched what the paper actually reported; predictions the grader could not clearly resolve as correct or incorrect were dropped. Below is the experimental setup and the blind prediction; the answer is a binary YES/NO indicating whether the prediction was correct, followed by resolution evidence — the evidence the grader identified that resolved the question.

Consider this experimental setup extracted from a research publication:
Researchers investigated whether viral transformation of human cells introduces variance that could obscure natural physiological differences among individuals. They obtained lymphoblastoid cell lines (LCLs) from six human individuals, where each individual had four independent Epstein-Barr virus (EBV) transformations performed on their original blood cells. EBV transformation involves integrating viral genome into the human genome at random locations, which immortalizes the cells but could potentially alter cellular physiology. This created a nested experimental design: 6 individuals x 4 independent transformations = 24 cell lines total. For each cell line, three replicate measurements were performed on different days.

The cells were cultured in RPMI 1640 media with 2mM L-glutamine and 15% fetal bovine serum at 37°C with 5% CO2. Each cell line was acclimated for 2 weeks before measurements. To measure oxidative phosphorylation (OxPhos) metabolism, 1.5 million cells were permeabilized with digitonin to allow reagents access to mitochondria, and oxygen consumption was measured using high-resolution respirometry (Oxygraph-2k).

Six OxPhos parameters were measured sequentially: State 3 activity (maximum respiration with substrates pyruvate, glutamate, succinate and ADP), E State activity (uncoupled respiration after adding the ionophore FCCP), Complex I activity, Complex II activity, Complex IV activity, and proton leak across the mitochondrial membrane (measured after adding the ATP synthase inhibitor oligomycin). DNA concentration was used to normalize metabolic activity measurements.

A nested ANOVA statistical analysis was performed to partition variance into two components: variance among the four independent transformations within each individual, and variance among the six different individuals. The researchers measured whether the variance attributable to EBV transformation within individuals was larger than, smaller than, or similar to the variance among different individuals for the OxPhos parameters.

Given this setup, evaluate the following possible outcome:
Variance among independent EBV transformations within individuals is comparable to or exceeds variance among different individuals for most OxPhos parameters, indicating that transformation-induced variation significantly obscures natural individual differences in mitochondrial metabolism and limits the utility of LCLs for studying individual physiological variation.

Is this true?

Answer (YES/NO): NO